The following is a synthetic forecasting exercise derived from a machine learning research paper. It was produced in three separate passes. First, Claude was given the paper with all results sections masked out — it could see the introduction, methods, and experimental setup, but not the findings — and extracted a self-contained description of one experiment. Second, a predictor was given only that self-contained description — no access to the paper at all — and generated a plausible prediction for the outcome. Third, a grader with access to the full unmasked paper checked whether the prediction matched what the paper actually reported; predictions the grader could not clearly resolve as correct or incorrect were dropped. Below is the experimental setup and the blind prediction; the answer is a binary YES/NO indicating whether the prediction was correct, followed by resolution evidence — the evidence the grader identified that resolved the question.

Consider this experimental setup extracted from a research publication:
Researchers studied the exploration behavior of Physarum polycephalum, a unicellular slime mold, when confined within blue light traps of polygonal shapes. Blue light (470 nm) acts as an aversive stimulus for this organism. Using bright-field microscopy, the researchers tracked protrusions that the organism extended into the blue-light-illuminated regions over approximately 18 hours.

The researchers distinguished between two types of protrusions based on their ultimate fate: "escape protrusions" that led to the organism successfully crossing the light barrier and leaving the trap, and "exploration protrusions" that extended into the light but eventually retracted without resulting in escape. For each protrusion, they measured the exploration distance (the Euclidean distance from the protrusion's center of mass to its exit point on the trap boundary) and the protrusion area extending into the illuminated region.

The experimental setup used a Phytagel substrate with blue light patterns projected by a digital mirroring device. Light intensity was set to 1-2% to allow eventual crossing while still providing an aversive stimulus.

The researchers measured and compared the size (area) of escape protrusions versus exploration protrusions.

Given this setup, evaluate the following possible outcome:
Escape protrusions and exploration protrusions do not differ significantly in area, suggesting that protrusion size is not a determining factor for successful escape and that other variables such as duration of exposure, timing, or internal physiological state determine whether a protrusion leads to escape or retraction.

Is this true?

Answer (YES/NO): NO